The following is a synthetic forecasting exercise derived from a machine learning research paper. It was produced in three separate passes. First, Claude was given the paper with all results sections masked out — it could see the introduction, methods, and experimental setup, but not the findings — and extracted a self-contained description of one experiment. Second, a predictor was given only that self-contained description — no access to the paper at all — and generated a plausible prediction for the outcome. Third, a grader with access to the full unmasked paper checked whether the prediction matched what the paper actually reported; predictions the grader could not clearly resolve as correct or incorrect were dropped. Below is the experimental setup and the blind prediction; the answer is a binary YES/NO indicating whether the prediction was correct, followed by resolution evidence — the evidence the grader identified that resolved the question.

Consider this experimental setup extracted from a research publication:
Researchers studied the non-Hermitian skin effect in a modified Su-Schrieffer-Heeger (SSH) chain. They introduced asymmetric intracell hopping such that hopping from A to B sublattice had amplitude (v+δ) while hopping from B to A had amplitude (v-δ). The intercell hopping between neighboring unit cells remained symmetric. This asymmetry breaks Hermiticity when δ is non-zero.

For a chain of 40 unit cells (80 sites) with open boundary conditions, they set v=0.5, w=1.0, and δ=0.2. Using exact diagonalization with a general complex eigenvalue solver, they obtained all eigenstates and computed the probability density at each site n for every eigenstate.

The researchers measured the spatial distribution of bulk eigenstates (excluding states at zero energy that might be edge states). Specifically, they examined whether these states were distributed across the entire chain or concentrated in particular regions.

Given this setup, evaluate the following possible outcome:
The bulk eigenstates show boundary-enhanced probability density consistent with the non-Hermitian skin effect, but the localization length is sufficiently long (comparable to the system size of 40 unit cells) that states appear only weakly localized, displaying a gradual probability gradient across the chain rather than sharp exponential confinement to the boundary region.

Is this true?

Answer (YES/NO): NO